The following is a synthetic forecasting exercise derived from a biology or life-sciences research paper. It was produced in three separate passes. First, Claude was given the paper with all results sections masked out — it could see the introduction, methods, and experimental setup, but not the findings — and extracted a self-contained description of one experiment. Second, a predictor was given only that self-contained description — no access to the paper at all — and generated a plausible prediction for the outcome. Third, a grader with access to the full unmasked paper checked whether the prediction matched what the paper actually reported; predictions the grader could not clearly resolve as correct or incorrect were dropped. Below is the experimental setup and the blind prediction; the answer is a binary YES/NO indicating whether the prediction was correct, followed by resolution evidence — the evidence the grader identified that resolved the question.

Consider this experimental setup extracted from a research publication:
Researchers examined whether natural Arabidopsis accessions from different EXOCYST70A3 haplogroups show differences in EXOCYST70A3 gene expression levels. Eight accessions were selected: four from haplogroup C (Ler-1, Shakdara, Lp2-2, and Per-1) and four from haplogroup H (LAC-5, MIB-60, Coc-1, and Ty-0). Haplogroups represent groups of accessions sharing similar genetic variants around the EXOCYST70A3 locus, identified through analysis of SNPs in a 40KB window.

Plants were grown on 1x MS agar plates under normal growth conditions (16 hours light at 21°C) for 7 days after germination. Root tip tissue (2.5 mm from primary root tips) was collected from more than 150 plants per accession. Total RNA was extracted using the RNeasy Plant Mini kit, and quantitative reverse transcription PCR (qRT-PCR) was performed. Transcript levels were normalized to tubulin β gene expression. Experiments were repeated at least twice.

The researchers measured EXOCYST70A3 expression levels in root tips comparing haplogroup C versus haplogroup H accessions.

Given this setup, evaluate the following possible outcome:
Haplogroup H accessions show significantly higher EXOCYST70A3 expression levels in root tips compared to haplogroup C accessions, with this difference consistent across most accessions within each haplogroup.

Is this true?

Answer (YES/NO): NO